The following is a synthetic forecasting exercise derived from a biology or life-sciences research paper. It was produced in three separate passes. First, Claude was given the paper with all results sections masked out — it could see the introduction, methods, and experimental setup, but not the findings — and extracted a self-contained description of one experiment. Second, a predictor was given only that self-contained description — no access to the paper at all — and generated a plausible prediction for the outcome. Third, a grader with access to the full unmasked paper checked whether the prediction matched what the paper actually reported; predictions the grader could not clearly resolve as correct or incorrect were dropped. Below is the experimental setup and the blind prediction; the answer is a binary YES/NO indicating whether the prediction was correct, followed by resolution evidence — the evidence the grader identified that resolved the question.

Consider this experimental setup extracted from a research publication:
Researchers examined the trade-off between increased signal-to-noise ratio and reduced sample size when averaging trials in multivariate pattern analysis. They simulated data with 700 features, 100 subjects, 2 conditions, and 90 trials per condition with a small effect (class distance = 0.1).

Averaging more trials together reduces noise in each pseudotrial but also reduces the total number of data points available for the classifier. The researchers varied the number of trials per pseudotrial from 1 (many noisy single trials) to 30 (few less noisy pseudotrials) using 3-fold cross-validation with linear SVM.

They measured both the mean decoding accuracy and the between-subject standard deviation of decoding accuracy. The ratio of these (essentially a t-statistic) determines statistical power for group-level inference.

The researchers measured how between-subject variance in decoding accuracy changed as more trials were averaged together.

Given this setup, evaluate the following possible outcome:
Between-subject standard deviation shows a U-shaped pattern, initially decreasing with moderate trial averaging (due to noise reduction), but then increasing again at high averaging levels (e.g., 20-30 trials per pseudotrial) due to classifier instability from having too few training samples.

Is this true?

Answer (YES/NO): NO